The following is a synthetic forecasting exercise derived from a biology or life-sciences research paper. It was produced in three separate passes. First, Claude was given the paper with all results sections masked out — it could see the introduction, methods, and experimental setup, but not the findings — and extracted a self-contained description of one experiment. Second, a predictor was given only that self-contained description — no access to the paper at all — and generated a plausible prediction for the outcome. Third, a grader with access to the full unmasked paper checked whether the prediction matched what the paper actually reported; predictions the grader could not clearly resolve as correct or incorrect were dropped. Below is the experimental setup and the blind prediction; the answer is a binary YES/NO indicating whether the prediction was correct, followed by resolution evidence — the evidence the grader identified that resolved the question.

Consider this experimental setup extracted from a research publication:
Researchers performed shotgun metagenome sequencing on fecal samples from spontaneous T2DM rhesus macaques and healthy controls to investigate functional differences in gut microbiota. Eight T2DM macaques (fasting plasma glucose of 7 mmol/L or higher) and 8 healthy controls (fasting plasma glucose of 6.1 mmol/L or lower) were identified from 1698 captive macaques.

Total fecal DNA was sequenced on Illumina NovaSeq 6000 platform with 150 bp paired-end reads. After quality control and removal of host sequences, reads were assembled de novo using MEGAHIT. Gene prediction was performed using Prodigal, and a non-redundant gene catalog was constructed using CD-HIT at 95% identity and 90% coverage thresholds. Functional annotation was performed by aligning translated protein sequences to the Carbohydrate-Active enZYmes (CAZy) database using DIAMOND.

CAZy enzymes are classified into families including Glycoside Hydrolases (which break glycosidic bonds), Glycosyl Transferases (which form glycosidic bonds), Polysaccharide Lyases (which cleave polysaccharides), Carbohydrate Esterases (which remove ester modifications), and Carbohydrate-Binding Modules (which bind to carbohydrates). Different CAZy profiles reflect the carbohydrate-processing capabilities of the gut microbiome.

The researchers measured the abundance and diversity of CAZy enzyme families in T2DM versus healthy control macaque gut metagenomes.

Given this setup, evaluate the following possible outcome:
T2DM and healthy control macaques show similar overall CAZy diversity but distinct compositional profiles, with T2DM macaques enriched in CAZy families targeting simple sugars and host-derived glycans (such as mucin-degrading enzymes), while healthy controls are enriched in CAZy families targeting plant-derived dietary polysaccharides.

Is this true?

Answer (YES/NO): NO